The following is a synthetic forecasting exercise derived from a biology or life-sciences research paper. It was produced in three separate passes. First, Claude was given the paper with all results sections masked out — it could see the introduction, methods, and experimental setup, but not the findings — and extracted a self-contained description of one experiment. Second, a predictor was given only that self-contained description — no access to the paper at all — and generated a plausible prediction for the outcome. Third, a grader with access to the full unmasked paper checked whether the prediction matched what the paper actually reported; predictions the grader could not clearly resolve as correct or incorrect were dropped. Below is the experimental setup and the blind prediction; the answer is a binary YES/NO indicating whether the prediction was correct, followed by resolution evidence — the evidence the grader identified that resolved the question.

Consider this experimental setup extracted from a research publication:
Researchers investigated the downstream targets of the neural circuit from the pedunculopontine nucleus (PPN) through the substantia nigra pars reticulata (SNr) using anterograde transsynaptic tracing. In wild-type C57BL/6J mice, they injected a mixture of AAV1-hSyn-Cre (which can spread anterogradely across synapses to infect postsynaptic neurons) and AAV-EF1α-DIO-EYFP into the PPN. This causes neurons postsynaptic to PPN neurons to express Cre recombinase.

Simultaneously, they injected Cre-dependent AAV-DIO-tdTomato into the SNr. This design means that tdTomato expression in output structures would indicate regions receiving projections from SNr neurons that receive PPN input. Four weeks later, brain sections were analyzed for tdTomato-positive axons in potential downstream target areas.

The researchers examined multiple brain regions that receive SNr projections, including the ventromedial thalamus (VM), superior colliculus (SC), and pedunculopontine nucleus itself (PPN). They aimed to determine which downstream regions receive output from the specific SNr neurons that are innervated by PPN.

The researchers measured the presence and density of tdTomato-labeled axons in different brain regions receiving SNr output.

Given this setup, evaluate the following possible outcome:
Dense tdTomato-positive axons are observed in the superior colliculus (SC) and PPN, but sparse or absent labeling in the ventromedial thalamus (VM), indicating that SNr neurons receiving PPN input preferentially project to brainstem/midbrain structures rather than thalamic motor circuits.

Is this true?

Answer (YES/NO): NO